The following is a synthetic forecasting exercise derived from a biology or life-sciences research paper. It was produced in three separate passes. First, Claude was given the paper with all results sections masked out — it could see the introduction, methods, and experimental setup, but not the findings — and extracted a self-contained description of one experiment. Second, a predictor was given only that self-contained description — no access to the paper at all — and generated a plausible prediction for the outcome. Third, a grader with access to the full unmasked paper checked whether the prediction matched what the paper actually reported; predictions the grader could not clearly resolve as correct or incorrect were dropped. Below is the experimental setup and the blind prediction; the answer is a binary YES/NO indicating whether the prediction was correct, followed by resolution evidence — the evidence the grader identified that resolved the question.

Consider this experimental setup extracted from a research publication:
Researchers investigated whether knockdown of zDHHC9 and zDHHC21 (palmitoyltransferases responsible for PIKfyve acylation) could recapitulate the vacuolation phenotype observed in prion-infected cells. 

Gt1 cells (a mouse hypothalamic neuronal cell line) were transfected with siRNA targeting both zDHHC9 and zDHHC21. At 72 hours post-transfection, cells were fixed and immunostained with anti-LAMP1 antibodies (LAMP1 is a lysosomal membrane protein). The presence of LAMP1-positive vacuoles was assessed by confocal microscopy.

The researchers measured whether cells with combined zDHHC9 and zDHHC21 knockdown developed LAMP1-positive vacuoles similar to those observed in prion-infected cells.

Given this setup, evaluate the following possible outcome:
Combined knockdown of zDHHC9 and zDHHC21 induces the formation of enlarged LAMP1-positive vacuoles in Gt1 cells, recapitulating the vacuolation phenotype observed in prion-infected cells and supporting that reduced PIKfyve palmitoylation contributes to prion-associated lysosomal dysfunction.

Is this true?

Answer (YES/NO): YES